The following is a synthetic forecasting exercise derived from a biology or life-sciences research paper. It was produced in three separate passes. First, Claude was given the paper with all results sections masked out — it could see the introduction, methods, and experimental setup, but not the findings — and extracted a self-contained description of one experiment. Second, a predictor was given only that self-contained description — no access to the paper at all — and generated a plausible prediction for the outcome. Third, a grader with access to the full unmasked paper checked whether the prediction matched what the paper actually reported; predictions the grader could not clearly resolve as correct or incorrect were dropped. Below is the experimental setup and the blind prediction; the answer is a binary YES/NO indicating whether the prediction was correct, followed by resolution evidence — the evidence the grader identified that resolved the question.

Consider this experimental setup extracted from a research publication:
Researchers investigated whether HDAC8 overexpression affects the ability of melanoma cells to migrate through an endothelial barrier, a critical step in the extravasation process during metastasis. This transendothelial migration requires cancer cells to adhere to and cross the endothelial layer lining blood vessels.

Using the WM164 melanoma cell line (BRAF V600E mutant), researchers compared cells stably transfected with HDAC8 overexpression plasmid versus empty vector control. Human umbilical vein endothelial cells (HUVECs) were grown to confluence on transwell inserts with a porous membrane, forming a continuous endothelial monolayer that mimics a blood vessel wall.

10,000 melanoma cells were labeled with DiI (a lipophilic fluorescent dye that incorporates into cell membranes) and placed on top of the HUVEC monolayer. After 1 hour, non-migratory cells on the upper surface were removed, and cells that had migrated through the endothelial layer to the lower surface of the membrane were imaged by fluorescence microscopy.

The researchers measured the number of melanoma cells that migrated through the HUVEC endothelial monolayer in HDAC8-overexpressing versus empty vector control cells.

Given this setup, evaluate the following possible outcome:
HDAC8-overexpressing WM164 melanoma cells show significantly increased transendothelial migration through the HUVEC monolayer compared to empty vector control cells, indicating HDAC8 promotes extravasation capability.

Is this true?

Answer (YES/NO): YES